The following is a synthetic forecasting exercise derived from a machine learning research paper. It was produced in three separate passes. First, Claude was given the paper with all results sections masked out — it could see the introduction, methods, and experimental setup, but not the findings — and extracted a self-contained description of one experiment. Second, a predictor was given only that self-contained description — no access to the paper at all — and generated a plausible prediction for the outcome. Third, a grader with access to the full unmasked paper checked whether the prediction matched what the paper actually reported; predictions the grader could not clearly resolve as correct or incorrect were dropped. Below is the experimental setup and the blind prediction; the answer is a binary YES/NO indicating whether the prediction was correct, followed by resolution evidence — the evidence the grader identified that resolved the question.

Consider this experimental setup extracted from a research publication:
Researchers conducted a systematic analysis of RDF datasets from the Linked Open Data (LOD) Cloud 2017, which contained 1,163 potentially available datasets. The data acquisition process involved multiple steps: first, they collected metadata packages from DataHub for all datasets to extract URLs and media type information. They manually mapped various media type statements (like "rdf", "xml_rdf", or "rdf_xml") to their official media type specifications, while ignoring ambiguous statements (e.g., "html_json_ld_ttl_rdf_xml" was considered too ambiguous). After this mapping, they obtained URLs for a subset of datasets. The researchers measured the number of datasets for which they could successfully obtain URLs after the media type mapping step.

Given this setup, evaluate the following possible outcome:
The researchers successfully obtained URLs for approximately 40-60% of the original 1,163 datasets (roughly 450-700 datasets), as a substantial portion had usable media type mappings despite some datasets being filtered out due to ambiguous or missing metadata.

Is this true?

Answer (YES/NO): NO